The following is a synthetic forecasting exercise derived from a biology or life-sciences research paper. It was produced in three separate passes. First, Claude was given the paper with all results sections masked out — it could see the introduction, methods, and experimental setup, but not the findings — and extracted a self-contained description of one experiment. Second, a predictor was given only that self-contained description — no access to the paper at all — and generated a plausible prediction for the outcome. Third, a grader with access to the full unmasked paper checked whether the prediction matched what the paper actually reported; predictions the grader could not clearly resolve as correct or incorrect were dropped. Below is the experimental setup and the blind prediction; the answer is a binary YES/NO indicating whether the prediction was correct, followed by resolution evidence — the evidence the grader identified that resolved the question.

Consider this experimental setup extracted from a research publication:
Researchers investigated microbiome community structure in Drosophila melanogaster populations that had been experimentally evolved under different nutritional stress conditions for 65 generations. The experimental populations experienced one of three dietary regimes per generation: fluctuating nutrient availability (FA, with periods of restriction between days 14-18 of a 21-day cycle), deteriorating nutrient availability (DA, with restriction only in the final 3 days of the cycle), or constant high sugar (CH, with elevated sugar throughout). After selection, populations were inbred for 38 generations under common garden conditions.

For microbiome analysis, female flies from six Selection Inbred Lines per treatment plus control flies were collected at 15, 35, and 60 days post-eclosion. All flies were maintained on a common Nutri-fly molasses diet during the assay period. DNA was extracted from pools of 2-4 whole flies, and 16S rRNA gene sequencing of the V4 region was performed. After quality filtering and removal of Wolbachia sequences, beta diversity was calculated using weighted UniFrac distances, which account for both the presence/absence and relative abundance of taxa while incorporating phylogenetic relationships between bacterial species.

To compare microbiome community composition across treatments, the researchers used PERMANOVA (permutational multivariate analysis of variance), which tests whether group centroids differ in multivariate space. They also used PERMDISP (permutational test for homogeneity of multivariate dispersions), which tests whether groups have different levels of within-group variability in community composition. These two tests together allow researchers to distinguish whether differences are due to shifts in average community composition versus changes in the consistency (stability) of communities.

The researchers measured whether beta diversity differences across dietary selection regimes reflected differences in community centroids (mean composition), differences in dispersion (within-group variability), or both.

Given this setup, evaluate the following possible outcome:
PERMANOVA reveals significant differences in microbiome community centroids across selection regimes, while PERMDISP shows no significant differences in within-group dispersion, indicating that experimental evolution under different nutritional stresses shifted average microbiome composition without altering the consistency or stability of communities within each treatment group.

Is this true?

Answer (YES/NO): NO